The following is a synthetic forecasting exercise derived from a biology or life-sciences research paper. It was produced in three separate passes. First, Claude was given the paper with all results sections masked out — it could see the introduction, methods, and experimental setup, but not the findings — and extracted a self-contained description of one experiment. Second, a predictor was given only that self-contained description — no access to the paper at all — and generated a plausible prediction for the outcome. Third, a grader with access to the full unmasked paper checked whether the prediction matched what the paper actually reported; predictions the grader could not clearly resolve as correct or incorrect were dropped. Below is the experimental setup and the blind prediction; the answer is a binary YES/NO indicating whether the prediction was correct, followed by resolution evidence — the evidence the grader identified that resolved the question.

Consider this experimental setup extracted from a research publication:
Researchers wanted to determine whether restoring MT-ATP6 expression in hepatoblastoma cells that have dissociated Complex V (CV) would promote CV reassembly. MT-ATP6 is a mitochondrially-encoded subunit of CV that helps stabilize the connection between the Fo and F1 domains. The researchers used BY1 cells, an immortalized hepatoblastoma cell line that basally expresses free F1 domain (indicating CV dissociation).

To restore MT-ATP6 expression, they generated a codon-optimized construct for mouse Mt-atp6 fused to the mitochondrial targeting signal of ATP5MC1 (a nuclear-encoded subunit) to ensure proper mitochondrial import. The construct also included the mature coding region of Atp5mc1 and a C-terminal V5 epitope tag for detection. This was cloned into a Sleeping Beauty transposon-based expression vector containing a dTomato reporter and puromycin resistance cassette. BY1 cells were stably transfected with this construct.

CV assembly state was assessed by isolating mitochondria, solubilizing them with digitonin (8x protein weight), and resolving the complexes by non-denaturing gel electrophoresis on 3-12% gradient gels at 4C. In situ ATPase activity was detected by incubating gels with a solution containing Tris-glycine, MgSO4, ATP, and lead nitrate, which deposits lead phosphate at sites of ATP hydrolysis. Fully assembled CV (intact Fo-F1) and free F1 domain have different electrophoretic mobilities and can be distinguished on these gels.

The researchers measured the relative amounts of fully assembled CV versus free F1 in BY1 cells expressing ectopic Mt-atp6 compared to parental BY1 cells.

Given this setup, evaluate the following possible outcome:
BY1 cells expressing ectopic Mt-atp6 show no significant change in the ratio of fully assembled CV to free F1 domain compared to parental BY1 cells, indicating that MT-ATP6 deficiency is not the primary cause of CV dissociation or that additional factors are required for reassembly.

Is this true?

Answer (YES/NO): NO